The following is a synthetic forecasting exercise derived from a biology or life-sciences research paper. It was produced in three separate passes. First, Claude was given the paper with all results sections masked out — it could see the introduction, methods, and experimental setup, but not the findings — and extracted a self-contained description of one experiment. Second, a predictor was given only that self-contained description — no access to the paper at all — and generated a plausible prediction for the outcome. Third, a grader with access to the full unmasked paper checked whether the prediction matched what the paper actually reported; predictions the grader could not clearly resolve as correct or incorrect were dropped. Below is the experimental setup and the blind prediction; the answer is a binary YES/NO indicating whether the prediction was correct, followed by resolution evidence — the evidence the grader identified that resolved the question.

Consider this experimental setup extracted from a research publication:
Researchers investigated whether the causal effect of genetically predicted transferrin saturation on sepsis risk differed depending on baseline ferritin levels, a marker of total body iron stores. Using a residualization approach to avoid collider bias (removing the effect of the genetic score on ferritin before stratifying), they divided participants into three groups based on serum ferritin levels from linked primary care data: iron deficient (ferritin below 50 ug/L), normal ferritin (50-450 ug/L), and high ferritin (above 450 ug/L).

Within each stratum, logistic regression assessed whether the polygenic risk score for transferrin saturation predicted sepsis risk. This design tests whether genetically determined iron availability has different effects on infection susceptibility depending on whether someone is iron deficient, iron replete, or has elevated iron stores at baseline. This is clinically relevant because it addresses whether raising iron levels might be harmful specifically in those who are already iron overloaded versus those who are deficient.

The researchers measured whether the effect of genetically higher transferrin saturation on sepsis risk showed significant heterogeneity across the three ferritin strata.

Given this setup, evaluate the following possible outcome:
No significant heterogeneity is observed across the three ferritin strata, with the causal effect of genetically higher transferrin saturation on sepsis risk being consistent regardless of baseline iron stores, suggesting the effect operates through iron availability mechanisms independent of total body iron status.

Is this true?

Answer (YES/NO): NO